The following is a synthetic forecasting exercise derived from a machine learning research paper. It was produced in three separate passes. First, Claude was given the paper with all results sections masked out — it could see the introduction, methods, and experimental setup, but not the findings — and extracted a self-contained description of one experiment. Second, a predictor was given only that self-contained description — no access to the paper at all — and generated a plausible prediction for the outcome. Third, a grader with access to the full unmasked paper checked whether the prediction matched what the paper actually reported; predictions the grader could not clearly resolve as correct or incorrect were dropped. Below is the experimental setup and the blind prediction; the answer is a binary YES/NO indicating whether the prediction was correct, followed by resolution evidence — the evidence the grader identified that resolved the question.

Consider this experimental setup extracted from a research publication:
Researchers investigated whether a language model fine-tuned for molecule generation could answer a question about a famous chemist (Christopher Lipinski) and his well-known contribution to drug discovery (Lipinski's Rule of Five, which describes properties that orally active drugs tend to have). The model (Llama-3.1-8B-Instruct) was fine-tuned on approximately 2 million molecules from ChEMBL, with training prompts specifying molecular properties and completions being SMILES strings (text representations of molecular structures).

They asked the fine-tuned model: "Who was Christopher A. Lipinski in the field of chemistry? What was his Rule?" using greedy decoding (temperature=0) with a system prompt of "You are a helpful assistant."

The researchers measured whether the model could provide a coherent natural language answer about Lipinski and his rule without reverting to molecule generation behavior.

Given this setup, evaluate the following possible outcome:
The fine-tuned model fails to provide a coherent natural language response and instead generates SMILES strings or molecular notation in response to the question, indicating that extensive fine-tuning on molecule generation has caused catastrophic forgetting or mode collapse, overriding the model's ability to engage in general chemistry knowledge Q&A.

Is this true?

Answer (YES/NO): NO